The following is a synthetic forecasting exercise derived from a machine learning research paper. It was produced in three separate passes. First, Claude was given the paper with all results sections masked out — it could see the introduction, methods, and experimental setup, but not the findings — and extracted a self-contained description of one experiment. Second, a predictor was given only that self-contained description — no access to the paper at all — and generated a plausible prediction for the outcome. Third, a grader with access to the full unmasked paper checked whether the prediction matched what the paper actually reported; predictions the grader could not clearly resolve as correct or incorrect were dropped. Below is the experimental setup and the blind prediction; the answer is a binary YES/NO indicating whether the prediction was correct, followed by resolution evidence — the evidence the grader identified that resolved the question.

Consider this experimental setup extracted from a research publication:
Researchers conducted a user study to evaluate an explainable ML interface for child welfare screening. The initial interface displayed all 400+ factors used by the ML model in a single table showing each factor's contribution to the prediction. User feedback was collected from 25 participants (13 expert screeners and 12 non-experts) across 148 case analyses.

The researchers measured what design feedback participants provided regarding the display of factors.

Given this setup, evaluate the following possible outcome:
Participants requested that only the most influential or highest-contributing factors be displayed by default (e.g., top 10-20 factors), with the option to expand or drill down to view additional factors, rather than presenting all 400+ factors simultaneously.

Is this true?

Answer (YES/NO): YES